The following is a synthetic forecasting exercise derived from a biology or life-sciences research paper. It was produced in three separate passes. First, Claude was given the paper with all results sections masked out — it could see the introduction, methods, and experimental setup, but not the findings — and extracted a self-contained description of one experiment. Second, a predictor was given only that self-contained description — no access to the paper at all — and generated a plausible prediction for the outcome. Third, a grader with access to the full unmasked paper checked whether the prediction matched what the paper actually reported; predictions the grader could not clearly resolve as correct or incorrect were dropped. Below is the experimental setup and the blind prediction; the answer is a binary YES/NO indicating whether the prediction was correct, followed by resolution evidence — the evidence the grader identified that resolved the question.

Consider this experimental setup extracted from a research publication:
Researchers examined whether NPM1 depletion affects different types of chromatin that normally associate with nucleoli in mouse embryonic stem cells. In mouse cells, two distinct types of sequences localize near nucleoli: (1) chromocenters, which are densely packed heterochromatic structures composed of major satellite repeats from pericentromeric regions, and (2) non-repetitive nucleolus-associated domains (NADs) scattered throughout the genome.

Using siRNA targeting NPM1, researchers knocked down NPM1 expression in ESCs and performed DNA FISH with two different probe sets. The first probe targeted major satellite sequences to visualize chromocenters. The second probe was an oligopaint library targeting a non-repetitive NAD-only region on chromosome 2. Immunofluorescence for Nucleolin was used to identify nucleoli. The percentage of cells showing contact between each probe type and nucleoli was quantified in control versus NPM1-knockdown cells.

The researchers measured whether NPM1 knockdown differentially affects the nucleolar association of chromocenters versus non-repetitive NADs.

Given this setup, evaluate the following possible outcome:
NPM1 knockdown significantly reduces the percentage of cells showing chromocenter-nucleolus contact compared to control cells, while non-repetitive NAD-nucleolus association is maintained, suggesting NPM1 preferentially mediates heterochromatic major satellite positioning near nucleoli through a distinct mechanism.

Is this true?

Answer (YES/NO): NO